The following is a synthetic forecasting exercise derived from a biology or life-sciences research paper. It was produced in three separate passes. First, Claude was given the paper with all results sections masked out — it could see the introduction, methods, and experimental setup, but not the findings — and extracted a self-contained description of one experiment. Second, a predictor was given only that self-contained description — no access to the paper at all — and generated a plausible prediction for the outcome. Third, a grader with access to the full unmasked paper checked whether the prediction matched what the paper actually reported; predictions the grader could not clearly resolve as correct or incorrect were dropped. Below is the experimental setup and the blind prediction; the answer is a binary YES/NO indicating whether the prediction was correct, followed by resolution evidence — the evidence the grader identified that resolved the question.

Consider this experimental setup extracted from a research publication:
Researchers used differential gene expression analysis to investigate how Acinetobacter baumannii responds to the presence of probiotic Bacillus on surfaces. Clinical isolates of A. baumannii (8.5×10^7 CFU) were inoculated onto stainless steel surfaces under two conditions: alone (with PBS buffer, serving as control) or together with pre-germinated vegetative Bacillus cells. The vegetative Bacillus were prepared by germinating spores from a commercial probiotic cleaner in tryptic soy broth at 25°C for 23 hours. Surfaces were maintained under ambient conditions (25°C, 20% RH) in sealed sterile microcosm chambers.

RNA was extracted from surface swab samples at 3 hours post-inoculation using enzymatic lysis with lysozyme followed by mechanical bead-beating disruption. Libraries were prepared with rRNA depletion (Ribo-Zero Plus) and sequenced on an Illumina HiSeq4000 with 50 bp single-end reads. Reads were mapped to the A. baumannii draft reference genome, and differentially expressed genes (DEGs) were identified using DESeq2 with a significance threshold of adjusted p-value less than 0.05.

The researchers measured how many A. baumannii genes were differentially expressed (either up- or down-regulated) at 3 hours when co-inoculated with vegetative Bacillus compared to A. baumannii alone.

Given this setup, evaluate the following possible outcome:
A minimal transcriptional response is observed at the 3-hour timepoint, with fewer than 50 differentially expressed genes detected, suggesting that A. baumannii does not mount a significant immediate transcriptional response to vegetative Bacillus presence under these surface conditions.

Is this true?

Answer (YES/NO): NO